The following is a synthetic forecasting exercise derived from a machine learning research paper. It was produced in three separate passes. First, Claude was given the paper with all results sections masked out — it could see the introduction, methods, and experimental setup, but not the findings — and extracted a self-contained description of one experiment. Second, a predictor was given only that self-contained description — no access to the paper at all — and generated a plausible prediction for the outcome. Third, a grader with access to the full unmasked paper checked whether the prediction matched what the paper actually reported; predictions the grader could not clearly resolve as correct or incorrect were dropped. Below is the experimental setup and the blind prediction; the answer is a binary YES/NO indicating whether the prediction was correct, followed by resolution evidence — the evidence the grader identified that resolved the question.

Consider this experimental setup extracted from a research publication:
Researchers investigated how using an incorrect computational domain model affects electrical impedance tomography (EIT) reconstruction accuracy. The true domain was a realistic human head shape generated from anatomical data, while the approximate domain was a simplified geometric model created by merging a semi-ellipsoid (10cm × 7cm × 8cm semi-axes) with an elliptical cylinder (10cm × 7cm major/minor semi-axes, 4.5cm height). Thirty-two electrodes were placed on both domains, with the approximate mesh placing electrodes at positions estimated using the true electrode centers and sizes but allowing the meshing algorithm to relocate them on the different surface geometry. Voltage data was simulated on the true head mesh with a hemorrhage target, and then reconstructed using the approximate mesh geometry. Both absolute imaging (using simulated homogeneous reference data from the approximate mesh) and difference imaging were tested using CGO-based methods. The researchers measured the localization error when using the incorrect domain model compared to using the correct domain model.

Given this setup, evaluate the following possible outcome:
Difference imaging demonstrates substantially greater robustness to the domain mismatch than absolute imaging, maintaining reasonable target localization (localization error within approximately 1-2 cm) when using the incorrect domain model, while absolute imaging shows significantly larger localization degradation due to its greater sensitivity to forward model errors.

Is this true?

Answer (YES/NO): NO